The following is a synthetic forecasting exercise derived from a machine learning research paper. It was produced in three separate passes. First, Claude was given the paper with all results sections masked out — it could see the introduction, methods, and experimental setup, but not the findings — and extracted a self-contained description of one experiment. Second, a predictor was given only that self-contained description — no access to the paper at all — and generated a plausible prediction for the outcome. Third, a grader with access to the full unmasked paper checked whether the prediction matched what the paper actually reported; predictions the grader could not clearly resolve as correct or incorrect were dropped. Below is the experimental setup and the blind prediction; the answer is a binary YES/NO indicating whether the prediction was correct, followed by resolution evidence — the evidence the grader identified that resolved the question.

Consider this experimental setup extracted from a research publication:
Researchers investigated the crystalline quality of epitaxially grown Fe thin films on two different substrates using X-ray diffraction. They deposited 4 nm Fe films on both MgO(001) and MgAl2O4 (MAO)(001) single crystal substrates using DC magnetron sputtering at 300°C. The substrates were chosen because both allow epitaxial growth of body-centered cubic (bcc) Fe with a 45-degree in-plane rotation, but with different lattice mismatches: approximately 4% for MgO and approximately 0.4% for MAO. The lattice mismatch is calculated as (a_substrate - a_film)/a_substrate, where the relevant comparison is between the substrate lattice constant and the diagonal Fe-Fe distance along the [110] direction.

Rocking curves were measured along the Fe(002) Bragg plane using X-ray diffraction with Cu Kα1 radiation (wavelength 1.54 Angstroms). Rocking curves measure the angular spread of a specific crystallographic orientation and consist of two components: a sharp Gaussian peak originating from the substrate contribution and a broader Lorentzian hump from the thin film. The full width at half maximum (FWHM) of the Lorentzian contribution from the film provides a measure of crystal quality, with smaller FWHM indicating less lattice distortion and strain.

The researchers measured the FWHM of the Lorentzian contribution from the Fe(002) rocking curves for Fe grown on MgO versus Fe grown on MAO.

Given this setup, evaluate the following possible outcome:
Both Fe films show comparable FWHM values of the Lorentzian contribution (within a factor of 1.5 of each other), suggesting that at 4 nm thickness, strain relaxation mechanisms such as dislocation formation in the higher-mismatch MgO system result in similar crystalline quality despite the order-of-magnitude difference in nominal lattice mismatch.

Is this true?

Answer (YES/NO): NO